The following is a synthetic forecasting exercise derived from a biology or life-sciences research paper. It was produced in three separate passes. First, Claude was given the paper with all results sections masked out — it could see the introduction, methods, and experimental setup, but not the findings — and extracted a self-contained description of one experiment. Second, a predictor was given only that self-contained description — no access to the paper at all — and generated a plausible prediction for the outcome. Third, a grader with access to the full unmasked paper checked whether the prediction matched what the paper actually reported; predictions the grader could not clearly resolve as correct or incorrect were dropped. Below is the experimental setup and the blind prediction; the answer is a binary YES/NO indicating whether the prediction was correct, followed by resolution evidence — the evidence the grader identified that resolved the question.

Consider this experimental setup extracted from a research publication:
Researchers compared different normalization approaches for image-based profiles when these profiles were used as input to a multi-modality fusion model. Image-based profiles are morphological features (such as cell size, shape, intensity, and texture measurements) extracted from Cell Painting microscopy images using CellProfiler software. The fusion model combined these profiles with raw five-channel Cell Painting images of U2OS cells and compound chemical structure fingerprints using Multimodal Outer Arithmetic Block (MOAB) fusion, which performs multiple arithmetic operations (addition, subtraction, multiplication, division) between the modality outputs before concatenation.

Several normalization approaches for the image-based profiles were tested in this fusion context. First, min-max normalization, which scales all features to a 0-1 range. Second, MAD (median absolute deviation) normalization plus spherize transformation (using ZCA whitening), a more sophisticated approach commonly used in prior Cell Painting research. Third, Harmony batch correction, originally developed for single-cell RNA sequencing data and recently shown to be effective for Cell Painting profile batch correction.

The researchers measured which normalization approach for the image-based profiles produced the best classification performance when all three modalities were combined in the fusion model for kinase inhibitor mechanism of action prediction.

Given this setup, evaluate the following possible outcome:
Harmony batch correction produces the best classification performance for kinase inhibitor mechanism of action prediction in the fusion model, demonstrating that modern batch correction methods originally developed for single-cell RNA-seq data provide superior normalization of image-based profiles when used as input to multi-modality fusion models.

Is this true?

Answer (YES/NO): NO